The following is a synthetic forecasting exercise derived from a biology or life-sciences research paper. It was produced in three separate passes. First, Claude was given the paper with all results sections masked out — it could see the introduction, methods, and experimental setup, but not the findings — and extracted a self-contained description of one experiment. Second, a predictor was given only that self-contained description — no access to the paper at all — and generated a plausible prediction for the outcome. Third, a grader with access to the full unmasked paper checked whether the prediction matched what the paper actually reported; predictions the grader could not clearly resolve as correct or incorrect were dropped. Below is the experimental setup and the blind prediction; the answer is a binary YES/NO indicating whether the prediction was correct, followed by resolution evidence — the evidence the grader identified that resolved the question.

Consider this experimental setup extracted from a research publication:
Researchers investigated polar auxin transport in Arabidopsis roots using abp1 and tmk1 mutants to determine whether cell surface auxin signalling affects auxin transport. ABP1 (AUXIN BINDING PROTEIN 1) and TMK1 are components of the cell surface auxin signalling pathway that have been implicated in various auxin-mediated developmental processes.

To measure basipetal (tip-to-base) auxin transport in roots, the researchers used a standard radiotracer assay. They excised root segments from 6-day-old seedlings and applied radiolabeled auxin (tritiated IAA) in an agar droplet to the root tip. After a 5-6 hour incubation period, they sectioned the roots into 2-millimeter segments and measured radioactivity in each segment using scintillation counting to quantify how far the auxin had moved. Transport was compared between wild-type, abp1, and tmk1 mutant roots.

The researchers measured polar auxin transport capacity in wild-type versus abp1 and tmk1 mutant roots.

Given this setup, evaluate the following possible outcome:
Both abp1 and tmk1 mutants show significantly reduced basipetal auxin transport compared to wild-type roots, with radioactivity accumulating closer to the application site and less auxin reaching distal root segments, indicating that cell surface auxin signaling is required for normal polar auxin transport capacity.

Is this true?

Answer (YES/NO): YES